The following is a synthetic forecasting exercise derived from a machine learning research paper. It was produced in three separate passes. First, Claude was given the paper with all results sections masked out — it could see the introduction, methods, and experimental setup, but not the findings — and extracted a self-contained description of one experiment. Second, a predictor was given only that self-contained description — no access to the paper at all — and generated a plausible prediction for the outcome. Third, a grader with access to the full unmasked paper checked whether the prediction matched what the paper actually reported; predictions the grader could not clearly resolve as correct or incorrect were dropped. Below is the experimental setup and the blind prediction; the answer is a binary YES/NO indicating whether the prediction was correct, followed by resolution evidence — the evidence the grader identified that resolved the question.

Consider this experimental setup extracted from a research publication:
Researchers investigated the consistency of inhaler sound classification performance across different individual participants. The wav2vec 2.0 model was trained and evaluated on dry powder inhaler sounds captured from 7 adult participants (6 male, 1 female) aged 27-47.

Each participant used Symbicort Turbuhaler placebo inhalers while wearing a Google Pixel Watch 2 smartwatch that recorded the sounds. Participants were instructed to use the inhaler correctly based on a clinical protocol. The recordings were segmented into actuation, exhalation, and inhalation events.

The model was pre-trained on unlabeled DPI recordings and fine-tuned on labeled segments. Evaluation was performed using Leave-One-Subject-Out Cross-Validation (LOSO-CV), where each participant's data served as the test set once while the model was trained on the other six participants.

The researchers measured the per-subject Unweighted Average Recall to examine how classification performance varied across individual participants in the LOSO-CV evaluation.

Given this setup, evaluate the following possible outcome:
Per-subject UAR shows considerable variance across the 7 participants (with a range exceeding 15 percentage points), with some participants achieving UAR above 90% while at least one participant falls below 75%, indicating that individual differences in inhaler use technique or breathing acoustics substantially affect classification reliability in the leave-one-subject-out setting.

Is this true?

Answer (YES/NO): NO